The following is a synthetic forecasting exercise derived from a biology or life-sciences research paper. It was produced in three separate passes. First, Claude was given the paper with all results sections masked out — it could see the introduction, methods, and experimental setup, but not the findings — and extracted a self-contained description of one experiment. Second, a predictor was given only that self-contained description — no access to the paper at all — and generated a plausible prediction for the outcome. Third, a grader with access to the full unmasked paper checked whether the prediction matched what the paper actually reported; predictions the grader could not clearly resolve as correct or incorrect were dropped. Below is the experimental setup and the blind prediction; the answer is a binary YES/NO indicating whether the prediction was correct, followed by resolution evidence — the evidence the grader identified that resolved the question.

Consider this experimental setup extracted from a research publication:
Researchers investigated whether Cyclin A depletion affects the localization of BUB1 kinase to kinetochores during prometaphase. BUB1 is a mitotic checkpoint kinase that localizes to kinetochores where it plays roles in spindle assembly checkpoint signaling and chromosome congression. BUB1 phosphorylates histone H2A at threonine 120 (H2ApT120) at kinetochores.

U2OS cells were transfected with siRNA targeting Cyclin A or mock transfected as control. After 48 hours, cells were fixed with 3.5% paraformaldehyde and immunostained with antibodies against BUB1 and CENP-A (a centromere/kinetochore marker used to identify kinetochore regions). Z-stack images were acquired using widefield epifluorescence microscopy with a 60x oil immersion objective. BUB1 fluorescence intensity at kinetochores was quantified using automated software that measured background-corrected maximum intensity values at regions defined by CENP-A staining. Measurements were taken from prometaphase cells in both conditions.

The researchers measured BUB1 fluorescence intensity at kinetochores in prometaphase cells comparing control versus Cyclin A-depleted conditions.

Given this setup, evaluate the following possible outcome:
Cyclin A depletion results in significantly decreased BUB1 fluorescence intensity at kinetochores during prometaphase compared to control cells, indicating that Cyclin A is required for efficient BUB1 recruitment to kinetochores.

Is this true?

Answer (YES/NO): YES